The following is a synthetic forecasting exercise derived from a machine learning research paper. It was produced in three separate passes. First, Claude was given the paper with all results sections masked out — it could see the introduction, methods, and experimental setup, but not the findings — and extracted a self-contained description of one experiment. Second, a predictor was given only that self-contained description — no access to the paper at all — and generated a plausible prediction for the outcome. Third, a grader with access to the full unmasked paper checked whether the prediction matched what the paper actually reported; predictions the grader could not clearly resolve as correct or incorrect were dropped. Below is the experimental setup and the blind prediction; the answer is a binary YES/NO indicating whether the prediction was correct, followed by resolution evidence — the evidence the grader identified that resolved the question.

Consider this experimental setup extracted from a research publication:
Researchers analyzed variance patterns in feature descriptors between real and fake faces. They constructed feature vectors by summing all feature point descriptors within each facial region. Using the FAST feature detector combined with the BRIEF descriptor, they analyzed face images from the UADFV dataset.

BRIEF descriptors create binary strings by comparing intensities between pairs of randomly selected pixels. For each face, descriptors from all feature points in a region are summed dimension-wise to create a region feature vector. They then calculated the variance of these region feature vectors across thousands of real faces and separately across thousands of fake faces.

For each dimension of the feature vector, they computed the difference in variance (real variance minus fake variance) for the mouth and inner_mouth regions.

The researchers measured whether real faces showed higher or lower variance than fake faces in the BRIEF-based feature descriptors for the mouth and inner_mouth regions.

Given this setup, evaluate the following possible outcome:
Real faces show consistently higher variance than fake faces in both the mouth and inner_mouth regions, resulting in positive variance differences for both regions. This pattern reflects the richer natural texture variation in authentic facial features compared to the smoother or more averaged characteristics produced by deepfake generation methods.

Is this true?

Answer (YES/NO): YES